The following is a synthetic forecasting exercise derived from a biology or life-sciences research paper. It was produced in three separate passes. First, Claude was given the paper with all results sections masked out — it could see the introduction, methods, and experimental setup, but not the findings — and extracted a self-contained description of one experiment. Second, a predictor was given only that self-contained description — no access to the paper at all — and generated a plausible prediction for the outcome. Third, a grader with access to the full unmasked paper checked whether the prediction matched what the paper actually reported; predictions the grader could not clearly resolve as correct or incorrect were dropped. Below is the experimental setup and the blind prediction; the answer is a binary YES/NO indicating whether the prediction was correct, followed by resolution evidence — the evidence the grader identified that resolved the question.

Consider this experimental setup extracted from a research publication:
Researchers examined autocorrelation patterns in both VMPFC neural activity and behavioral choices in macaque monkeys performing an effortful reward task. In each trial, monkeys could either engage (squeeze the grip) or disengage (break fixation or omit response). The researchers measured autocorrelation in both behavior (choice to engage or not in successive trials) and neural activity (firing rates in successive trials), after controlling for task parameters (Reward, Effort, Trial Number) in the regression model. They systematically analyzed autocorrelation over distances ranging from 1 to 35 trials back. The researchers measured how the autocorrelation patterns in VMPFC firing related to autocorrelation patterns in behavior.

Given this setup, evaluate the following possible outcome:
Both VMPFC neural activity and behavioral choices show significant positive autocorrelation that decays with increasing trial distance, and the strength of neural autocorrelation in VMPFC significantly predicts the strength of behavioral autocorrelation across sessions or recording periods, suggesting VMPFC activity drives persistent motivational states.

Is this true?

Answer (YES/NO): YES